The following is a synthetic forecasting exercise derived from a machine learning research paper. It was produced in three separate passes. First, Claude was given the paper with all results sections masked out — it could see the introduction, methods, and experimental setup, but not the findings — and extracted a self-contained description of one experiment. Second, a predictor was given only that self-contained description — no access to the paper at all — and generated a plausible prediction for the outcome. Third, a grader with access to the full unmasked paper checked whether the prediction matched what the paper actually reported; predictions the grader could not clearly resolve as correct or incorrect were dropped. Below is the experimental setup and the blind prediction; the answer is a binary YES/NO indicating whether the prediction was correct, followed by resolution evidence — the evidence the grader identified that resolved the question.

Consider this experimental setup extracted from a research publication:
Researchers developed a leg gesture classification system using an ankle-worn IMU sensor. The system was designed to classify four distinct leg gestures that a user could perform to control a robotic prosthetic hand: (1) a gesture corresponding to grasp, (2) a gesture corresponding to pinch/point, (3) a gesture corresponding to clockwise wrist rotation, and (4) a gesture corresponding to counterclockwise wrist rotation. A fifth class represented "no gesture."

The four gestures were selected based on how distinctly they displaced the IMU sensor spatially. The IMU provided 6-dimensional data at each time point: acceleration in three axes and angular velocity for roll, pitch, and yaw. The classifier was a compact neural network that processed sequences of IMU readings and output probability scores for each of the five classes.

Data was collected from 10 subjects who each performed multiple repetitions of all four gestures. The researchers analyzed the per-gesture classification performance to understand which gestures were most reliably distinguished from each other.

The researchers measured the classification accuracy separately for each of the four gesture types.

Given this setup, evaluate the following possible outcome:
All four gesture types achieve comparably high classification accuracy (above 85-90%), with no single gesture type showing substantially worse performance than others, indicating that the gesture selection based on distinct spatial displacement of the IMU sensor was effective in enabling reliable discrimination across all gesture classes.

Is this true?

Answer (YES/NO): NO